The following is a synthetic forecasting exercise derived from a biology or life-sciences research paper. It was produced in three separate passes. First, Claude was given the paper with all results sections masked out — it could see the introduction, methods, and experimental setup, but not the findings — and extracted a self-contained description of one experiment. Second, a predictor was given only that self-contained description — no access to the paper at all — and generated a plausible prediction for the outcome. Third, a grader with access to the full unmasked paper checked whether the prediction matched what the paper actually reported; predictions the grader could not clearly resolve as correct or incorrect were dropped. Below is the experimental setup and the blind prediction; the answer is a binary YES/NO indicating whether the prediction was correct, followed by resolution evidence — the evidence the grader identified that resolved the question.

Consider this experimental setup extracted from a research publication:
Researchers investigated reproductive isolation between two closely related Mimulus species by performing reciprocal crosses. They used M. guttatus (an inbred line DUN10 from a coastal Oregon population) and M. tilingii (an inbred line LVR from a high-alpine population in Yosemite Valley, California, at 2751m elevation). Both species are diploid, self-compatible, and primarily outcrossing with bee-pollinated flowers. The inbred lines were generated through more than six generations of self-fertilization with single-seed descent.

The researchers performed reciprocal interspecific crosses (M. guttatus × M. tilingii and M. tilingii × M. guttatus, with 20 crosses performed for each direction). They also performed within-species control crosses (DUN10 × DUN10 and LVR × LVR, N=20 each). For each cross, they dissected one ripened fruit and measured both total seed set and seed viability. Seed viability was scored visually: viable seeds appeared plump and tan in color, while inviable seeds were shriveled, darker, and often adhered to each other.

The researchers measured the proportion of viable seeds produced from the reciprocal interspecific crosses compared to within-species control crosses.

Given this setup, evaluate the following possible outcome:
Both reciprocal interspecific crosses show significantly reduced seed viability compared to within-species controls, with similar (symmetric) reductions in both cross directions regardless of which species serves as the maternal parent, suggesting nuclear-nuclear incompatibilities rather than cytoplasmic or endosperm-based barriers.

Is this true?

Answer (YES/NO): NO